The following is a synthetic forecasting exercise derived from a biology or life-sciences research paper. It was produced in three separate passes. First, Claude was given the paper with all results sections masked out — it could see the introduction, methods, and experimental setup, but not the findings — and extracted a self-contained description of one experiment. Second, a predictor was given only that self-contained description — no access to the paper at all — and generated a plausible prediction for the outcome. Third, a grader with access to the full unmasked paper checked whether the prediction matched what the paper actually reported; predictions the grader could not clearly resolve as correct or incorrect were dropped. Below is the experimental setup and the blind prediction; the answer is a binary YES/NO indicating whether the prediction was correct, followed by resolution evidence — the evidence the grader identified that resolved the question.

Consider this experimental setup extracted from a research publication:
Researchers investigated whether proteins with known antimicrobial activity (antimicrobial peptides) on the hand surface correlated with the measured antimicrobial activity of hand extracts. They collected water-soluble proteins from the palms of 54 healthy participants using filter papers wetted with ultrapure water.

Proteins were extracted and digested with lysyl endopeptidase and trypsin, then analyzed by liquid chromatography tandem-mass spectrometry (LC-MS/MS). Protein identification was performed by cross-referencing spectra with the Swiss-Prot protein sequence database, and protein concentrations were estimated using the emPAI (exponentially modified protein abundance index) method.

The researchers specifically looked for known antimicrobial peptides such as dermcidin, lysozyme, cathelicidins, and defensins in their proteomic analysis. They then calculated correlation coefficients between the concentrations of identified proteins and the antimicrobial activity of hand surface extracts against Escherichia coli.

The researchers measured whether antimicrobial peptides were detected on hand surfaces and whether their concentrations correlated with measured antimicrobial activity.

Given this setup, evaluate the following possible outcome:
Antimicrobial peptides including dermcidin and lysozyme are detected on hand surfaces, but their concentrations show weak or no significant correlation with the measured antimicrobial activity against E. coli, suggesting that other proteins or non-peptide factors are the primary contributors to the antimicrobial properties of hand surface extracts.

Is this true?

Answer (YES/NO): YES